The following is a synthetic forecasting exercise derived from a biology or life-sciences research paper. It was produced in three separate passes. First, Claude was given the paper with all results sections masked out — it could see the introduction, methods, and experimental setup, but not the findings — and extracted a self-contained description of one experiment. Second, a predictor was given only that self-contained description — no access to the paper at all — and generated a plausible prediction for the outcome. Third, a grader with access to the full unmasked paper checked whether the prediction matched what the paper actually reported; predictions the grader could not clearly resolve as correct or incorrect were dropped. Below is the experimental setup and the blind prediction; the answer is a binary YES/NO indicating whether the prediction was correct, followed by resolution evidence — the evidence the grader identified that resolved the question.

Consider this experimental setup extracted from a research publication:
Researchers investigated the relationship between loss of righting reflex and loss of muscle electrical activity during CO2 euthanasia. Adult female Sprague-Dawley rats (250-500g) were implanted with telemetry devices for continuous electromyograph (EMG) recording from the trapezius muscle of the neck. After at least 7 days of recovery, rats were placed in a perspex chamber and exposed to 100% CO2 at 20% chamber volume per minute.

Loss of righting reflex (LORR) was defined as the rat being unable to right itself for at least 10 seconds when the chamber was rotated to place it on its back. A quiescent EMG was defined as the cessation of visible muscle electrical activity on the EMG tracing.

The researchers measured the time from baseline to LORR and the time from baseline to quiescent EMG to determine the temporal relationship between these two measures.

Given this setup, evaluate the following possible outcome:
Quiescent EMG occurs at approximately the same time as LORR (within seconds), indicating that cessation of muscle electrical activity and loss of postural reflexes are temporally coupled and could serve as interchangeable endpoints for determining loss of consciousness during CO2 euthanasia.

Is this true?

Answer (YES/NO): NO